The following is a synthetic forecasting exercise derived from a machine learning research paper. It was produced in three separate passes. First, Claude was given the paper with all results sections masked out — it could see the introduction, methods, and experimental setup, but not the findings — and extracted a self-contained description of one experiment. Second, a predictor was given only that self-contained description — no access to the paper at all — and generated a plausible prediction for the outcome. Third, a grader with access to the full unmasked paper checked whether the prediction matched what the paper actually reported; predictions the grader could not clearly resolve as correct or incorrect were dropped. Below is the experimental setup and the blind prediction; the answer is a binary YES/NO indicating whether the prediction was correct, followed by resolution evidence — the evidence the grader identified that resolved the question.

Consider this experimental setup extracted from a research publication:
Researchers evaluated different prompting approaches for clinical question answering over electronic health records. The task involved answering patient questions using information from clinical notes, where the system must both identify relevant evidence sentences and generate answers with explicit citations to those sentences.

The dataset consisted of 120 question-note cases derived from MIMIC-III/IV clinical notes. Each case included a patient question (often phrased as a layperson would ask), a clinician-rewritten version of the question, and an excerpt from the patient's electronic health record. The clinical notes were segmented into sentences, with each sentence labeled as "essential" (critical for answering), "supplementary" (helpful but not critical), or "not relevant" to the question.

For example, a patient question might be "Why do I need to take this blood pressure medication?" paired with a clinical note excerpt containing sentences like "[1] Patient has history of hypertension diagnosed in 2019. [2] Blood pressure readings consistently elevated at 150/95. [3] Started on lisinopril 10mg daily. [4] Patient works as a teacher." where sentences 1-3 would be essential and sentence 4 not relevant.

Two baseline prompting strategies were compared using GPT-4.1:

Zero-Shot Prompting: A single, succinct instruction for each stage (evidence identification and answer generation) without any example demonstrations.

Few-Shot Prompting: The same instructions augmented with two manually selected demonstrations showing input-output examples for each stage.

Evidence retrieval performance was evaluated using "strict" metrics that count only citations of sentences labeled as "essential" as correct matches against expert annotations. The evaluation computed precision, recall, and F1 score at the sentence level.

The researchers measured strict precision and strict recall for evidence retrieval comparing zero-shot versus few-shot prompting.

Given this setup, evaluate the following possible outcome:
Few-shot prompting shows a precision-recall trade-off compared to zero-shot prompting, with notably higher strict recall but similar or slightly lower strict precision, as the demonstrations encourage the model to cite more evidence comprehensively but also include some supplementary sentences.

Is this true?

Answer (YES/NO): YES